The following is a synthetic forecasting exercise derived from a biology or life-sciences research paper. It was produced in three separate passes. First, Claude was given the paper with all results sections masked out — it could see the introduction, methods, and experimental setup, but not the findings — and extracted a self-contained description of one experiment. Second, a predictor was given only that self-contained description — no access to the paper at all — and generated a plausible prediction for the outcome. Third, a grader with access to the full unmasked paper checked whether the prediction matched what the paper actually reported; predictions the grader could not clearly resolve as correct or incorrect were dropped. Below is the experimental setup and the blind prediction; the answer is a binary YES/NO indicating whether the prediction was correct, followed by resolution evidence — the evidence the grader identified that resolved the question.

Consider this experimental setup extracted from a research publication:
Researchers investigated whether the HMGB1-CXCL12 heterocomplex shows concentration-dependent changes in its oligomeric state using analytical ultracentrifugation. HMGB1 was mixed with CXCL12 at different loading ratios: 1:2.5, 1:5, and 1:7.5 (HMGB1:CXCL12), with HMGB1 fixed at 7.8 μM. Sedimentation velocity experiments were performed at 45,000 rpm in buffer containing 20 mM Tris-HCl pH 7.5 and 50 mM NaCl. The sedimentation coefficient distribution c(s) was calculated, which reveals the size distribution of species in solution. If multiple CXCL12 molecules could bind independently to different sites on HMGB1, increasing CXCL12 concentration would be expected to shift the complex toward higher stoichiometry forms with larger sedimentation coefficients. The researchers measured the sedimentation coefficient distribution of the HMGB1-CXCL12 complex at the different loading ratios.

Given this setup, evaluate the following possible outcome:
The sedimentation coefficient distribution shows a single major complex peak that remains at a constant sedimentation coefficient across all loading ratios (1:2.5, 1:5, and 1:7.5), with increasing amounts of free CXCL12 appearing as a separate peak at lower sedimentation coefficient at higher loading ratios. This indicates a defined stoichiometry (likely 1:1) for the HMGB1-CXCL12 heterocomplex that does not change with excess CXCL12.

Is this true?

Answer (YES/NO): NO